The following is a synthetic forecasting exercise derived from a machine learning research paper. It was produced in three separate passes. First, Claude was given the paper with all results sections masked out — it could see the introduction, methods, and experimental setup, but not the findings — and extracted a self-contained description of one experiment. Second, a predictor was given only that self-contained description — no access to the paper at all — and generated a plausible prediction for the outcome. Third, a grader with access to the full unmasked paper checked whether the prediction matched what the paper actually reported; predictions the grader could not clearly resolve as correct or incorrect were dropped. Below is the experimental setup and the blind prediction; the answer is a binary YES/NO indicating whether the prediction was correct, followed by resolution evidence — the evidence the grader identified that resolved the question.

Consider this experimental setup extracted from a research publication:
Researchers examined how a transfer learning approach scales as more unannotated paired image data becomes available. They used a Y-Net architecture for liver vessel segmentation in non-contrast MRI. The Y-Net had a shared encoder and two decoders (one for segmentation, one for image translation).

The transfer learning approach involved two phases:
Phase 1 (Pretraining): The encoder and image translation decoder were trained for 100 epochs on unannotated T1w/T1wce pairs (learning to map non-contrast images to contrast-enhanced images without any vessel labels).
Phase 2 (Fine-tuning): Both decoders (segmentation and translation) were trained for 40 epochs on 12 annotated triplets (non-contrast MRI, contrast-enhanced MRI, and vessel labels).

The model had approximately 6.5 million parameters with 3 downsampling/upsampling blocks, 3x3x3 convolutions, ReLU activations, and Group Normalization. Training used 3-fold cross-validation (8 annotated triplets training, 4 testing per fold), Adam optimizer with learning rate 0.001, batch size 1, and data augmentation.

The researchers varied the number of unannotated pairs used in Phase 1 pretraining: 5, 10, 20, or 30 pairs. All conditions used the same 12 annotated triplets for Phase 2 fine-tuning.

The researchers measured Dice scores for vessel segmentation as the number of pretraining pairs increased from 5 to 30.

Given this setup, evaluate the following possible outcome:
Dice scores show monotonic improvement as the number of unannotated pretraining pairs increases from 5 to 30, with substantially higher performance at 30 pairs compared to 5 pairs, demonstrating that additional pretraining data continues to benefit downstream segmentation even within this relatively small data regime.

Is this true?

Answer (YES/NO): NO